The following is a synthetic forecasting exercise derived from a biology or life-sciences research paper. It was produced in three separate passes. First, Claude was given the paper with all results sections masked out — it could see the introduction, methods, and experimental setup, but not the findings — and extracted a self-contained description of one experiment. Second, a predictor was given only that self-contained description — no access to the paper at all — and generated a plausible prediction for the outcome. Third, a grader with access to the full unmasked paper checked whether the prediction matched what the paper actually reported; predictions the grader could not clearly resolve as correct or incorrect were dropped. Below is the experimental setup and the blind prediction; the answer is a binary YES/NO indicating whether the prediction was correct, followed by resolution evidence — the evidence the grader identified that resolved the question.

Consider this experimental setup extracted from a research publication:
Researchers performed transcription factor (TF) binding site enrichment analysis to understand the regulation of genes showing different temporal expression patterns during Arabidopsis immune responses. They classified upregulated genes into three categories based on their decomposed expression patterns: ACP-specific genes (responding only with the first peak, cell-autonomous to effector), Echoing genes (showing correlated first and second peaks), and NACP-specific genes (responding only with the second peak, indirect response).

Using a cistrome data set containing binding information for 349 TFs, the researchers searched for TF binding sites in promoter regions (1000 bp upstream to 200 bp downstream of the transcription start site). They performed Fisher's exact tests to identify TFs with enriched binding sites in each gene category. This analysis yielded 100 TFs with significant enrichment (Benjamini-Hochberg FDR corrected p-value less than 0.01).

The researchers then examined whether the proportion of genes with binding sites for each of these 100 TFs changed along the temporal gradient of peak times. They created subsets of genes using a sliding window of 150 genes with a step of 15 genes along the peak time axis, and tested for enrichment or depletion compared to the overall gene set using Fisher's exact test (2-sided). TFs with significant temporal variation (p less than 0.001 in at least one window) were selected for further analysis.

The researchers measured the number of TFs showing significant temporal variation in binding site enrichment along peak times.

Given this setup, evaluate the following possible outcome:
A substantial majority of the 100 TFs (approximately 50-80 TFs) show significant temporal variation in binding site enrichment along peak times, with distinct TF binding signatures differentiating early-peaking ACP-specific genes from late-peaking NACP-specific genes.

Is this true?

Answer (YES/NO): NO